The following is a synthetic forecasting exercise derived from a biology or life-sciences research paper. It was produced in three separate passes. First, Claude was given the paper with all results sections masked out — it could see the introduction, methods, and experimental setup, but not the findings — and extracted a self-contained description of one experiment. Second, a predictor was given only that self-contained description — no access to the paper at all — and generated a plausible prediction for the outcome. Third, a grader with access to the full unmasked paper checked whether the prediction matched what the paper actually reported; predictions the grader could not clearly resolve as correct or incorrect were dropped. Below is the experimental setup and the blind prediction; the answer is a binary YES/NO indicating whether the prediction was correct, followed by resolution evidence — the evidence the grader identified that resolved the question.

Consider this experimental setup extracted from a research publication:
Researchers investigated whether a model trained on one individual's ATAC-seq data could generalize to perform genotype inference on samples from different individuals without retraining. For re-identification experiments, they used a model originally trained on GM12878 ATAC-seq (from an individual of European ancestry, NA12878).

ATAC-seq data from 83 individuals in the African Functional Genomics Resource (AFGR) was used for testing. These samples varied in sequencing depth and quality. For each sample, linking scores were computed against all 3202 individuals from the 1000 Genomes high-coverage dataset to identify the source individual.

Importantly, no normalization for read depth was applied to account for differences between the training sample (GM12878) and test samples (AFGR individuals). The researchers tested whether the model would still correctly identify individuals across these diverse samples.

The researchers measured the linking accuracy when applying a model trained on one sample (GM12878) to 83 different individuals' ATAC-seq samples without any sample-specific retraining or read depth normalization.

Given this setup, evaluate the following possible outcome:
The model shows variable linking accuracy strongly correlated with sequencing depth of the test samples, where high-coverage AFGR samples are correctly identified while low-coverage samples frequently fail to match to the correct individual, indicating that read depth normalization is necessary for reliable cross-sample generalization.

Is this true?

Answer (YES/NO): NO